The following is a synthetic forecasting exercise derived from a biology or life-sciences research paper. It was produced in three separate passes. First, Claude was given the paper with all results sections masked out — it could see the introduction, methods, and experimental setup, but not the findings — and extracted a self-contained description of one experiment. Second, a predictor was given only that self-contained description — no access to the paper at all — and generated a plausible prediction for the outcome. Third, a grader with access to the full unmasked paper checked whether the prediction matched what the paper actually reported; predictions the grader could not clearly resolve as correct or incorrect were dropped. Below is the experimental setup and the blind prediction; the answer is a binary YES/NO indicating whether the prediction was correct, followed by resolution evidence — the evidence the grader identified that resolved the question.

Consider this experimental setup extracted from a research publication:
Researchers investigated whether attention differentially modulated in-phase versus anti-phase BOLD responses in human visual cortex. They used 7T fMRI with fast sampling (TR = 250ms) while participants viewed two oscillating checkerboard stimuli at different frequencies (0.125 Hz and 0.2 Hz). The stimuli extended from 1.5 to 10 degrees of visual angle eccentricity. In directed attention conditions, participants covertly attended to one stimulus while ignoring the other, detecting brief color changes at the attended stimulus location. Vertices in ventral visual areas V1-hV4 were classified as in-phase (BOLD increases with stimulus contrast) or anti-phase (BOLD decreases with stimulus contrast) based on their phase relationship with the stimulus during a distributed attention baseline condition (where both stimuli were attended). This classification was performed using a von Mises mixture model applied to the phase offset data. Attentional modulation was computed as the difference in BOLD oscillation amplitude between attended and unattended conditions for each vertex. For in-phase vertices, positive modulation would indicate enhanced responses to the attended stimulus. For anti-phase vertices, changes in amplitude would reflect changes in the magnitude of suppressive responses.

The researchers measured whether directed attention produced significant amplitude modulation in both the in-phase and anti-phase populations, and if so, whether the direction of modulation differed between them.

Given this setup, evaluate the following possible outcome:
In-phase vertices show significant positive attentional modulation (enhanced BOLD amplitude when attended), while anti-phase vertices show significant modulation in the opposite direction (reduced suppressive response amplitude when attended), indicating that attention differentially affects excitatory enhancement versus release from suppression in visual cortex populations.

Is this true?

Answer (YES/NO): NO